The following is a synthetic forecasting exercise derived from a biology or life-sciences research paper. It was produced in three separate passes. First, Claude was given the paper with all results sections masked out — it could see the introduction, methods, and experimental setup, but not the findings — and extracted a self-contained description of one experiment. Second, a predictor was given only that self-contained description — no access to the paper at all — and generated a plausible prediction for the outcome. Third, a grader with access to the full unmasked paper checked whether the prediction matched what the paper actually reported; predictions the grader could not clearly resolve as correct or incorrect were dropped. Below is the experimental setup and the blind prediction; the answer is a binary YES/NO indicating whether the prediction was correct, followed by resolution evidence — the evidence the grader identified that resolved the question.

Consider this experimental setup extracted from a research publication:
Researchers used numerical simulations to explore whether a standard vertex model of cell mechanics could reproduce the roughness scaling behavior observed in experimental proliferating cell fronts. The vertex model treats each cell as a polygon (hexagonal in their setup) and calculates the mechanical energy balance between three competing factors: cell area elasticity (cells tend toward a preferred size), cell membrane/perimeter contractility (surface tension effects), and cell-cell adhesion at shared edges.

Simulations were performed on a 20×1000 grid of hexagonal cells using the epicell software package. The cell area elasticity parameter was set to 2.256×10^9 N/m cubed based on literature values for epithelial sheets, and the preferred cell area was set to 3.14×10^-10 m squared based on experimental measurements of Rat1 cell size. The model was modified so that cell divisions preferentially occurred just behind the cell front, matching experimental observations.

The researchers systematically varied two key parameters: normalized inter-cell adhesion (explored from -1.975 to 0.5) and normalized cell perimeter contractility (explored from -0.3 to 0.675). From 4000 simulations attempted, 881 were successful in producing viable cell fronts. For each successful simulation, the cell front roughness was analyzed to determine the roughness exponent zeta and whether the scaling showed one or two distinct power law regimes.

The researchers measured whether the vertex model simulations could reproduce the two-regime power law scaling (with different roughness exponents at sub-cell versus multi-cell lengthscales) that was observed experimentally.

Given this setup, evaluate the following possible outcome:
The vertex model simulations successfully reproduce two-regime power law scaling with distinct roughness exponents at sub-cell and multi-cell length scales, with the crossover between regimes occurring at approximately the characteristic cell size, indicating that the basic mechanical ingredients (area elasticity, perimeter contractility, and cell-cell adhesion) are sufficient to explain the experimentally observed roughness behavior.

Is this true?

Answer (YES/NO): NO